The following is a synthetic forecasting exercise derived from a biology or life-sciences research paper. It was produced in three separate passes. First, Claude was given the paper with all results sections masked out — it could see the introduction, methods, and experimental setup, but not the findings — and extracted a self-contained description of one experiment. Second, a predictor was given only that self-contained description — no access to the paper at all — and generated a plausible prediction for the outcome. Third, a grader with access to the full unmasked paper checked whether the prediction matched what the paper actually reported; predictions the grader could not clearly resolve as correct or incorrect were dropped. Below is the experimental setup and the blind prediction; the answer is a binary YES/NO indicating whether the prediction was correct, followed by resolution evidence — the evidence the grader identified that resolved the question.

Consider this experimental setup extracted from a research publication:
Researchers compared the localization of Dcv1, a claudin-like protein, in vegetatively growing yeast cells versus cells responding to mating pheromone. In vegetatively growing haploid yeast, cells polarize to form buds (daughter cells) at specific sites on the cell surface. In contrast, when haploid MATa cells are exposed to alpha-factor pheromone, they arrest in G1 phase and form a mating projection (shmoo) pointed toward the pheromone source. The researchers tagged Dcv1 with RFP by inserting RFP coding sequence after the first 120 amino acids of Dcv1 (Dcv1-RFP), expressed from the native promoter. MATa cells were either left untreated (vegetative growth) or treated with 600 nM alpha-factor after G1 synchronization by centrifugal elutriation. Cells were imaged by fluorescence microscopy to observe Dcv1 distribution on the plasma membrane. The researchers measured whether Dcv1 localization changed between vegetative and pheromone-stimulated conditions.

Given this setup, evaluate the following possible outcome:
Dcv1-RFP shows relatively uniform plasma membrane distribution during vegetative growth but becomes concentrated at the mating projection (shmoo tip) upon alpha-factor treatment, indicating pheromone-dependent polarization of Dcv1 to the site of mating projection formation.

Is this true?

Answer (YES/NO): NO